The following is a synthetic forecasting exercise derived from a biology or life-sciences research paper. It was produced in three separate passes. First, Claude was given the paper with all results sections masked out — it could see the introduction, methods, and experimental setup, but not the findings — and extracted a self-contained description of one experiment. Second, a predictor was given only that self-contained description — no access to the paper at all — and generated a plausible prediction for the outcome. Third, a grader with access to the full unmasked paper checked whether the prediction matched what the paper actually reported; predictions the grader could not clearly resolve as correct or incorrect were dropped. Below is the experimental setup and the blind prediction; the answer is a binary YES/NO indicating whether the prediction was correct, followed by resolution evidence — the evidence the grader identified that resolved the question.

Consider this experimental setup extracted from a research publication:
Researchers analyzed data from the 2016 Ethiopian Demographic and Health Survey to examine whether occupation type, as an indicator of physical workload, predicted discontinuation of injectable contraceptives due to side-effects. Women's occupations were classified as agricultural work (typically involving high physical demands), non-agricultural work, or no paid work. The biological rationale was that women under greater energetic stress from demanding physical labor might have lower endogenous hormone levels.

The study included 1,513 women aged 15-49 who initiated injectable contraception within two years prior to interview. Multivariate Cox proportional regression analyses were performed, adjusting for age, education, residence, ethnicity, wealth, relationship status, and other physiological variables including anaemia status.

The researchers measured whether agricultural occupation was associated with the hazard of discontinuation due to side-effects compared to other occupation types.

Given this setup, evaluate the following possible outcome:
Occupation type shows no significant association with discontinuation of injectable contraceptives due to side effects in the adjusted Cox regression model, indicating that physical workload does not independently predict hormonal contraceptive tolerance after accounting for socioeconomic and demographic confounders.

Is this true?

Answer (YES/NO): YES